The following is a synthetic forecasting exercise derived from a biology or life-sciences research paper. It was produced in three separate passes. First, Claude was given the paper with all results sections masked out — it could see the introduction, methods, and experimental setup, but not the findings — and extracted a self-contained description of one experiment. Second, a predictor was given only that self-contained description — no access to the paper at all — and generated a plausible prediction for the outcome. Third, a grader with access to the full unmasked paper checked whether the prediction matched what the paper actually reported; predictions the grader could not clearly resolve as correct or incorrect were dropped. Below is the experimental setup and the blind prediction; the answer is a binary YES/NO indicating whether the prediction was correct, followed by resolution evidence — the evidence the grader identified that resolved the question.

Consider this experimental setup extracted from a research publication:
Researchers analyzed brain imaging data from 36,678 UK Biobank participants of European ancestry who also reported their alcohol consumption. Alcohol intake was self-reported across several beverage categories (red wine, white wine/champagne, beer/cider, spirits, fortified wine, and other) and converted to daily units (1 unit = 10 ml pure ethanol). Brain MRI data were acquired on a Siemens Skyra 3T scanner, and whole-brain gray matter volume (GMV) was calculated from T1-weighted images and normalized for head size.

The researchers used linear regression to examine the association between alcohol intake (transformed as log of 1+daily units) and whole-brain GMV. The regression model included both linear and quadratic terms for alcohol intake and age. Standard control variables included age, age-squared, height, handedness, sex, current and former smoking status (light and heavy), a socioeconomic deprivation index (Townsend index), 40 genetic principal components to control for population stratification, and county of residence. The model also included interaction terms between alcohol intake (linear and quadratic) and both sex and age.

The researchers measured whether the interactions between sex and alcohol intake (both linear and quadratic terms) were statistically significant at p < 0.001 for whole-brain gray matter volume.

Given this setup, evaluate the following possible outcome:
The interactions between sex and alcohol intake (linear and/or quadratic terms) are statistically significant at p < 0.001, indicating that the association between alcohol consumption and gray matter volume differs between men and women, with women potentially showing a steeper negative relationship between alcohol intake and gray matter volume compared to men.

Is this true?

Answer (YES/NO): NO